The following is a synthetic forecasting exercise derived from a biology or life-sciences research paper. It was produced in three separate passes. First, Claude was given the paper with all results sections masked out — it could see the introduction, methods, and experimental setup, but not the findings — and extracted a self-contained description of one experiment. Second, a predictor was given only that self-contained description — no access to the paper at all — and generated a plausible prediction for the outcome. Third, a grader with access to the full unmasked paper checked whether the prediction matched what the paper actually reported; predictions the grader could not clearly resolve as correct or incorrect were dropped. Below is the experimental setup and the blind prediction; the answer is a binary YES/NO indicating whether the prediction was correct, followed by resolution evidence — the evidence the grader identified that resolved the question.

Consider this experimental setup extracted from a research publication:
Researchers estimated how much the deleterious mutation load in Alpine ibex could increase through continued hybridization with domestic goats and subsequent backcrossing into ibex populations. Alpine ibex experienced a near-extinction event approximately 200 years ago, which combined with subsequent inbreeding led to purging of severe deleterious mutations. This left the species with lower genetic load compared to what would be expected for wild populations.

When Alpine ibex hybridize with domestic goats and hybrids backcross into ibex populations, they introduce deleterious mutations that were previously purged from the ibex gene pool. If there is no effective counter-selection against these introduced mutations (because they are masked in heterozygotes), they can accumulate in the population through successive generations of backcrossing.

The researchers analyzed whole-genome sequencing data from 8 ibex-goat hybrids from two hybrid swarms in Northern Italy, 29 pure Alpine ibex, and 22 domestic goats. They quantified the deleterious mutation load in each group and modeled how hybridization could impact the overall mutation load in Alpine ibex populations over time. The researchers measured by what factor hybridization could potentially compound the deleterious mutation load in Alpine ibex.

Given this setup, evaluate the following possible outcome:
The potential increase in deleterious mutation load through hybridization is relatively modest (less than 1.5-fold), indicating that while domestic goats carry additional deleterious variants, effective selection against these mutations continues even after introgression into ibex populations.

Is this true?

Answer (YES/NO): NO